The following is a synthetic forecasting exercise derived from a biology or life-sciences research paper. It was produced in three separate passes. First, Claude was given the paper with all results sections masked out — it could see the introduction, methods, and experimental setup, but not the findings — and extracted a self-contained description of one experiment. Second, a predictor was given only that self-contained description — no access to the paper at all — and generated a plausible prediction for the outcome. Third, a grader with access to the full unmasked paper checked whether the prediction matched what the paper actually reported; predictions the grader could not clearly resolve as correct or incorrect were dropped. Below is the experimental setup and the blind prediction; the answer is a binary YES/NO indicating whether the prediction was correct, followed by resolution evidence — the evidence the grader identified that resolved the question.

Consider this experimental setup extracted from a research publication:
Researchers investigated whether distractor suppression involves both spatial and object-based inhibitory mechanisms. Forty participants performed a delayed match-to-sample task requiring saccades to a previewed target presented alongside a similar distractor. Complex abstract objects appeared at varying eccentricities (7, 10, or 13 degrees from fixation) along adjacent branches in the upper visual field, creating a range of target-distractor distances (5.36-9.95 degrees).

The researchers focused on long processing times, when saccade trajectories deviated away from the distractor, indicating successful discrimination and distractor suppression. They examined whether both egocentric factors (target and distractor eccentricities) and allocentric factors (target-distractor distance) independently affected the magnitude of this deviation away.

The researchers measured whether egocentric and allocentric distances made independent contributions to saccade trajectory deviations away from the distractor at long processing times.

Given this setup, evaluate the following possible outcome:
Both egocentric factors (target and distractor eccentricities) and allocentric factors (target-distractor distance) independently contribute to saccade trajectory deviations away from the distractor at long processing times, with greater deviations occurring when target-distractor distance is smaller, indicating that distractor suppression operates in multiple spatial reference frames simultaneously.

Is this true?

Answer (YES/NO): NO